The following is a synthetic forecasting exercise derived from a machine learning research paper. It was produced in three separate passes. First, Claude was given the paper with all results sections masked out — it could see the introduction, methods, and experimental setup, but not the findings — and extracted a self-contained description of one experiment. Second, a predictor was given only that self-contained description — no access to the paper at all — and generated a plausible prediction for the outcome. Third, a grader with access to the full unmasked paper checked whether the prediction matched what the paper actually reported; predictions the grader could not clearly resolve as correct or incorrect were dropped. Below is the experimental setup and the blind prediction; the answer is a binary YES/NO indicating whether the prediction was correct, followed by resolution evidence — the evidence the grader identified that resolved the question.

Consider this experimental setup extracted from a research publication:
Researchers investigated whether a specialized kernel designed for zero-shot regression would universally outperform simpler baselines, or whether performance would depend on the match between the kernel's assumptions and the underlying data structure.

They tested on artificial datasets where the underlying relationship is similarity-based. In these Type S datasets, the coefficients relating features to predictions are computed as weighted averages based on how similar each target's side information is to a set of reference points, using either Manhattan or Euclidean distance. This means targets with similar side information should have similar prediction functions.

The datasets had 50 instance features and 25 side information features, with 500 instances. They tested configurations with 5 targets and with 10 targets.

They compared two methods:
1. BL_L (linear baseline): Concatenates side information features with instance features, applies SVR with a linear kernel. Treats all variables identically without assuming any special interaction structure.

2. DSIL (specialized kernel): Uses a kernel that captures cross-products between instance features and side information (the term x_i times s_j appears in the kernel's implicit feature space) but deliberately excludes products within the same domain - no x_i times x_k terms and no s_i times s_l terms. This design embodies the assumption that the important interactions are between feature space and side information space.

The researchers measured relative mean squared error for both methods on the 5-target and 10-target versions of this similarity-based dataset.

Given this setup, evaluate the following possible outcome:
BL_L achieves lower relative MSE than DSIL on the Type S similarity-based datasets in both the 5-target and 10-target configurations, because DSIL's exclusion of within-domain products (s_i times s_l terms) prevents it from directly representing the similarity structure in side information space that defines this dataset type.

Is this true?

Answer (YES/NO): YES